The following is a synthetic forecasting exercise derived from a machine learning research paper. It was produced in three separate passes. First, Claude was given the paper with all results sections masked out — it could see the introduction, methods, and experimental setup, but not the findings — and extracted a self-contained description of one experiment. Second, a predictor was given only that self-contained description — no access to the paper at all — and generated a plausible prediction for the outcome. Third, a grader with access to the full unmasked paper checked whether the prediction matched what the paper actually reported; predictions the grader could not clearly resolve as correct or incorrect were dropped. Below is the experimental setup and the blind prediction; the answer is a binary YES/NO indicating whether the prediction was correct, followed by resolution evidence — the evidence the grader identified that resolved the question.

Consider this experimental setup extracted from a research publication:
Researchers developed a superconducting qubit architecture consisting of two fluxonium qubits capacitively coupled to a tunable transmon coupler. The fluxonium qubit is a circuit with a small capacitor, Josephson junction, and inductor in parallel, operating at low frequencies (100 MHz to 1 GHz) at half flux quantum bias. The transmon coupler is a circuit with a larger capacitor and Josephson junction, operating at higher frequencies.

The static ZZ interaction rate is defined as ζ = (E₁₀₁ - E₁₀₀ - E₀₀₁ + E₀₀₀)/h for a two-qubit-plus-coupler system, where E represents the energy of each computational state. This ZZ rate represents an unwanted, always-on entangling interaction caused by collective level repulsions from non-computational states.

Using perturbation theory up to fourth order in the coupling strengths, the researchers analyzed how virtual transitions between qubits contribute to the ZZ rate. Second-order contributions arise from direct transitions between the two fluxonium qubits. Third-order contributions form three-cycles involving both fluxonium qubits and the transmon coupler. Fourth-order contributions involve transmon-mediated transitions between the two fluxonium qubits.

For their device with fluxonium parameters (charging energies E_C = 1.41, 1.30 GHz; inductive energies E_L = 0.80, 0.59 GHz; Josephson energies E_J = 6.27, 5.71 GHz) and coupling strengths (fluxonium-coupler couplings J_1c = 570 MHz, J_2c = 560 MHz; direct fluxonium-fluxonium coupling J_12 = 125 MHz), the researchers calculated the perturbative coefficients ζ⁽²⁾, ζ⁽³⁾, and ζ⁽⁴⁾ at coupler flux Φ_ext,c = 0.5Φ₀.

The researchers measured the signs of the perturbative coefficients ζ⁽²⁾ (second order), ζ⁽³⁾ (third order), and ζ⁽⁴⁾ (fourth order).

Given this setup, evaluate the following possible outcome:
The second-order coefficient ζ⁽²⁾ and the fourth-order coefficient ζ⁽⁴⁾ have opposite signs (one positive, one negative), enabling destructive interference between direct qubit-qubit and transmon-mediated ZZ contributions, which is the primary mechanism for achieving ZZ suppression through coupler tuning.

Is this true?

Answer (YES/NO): NO